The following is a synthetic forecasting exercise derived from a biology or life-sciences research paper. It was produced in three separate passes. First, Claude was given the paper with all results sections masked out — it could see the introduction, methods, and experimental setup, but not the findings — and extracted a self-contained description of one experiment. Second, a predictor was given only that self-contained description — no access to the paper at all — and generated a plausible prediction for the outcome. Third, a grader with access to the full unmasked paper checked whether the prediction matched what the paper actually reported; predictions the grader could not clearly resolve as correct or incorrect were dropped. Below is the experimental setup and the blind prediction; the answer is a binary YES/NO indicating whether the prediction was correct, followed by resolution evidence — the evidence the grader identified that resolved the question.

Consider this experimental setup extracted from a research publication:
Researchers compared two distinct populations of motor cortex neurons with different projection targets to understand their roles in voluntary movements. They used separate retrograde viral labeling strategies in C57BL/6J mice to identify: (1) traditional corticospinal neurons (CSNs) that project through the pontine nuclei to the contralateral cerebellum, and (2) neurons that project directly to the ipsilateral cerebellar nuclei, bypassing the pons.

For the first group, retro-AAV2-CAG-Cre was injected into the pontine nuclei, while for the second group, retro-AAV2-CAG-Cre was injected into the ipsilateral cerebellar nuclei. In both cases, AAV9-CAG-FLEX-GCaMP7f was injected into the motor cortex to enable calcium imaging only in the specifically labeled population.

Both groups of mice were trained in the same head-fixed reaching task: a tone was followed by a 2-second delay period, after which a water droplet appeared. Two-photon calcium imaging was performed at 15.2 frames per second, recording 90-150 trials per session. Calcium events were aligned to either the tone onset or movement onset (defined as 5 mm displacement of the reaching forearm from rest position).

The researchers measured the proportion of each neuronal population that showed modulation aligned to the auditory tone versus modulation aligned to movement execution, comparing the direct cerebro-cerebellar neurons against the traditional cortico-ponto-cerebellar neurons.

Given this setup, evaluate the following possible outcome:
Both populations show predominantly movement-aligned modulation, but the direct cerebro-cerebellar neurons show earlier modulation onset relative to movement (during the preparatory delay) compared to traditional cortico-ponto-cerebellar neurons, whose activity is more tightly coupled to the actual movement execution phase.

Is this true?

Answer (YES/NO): NO